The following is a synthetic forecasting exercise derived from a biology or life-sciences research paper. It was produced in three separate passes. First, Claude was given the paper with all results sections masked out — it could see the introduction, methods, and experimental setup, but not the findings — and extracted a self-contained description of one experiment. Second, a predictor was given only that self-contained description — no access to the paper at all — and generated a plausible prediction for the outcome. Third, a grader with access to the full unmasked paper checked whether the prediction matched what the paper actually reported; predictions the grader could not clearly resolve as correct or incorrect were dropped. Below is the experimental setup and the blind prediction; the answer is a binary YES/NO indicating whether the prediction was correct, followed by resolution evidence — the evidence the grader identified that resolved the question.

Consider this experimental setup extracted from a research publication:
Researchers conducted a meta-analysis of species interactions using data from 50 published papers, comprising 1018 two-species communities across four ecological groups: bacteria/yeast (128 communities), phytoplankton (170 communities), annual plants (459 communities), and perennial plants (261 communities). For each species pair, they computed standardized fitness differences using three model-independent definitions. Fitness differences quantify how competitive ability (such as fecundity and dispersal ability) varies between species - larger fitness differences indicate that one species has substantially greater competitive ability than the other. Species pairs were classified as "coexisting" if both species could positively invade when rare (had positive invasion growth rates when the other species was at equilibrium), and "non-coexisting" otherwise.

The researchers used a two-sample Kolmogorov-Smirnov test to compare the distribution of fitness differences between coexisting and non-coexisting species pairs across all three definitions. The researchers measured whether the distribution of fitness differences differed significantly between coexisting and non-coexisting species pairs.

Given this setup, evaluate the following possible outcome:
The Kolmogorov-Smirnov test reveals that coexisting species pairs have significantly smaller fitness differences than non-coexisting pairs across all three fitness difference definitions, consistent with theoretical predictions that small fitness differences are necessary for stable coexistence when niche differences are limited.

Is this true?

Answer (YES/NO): NO